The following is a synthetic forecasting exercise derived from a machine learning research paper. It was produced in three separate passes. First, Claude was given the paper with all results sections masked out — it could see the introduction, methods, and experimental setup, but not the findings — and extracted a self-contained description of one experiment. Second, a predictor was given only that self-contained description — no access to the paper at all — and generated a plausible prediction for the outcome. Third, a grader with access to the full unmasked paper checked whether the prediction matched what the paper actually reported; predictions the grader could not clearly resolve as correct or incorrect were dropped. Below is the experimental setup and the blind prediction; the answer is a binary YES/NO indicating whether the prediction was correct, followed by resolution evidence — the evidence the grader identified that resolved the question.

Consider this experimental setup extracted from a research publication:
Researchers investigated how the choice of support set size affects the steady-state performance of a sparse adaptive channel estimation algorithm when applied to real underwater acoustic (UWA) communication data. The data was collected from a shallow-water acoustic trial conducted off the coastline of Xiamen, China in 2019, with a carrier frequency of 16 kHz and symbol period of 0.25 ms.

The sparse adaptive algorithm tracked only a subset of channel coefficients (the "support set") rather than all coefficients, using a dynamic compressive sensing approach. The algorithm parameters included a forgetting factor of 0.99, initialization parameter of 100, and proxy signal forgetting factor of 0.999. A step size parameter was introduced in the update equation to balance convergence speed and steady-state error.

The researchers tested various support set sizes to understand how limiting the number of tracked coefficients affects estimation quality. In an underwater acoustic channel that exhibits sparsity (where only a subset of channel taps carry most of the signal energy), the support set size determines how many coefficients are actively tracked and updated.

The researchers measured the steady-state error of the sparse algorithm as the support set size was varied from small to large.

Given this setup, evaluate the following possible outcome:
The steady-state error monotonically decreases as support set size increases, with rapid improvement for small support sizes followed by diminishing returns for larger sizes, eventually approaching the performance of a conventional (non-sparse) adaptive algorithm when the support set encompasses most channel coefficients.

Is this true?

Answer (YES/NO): NO